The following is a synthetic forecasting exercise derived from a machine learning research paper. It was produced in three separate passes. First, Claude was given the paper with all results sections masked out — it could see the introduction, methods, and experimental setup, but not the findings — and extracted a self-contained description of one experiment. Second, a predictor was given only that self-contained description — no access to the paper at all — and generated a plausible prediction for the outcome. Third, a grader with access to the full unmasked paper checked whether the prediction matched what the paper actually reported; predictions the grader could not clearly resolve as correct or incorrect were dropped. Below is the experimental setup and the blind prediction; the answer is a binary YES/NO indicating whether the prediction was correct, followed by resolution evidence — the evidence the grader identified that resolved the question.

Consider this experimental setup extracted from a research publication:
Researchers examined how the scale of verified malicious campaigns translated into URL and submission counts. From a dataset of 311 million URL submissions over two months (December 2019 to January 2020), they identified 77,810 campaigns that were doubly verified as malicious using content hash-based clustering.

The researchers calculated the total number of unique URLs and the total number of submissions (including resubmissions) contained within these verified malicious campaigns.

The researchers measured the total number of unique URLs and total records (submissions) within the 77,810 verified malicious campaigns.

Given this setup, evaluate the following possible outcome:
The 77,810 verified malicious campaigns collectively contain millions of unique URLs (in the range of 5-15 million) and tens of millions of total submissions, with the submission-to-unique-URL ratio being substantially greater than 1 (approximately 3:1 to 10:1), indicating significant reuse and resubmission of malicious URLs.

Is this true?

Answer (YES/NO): YES